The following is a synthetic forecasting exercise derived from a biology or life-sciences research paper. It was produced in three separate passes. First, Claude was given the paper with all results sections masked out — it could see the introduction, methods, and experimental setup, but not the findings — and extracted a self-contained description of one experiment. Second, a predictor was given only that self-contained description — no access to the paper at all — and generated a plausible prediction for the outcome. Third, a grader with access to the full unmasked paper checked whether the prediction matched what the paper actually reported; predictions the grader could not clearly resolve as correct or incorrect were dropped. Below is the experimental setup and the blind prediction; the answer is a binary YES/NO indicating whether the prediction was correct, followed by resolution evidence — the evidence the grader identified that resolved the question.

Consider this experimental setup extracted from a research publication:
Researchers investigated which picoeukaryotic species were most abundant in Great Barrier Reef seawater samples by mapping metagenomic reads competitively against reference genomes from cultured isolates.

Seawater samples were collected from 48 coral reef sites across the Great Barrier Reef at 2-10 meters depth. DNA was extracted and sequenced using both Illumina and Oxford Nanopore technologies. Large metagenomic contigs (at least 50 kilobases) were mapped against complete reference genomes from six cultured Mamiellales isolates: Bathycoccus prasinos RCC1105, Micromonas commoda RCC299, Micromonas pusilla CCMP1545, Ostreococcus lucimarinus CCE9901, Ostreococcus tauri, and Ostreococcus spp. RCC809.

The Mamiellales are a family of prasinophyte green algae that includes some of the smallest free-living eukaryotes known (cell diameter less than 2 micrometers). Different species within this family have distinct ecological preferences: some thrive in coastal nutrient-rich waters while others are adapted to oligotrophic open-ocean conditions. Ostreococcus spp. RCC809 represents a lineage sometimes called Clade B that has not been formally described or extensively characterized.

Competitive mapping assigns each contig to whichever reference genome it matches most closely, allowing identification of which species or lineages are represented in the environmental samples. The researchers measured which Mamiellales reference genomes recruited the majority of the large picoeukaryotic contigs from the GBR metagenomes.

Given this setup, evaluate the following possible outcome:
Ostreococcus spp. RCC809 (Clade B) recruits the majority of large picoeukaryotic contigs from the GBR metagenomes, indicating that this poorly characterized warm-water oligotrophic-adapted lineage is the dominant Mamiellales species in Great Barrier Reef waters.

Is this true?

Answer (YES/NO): NO